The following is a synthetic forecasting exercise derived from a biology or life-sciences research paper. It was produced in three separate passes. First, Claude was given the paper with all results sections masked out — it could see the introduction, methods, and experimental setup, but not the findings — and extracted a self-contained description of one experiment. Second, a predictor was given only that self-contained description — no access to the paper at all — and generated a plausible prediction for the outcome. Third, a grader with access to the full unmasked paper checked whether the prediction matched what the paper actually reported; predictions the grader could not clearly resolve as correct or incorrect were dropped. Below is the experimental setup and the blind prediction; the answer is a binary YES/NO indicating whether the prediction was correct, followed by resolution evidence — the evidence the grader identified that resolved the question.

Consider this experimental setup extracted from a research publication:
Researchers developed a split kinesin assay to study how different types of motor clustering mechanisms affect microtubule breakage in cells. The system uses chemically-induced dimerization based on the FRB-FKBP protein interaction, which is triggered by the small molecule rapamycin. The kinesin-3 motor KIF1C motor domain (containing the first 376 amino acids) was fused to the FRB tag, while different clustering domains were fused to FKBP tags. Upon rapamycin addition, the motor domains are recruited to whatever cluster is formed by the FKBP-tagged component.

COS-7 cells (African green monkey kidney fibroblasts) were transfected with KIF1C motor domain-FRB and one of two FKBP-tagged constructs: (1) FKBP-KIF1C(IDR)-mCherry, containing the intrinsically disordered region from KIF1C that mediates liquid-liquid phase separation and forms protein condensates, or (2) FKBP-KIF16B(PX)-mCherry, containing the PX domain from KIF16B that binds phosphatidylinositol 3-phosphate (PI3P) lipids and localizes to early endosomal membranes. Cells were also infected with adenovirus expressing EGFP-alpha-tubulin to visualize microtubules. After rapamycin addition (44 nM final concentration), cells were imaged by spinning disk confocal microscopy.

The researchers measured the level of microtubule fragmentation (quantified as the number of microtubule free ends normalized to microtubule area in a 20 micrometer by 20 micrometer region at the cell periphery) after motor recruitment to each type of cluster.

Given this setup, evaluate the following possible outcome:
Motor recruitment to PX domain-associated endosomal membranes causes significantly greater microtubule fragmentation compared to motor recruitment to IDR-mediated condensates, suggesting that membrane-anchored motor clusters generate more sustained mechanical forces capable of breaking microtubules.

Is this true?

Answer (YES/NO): NO